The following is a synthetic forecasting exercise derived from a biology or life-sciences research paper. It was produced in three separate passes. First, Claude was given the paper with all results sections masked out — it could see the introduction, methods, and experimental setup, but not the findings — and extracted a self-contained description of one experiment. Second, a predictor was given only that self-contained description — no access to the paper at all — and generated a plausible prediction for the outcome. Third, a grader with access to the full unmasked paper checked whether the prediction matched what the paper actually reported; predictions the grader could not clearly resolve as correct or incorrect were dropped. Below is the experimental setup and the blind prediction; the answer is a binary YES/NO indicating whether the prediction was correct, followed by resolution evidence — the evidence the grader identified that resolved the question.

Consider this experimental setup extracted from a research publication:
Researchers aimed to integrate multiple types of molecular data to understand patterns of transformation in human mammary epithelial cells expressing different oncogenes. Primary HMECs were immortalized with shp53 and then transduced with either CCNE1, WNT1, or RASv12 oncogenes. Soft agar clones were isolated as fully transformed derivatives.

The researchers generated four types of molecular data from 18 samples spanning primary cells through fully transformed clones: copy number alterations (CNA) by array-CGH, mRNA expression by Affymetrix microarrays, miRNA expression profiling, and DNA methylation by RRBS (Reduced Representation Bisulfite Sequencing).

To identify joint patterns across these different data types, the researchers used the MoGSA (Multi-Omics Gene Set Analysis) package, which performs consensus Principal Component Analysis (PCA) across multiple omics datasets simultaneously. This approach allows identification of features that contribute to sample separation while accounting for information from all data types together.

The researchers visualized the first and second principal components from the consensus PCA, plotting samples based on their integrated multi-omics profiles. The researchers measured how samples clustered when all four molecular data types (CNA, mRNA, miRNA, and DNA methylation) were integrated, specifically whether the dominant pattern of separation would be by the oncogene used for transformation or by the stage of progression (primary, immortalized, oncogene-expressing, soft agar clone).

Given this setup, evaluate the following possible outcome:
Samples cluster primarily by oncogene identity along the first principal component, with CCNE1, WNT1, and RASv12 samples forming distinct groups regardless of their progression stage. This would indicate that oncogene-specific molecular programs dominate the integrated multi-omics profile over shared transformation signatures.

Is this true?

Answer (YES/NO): NO